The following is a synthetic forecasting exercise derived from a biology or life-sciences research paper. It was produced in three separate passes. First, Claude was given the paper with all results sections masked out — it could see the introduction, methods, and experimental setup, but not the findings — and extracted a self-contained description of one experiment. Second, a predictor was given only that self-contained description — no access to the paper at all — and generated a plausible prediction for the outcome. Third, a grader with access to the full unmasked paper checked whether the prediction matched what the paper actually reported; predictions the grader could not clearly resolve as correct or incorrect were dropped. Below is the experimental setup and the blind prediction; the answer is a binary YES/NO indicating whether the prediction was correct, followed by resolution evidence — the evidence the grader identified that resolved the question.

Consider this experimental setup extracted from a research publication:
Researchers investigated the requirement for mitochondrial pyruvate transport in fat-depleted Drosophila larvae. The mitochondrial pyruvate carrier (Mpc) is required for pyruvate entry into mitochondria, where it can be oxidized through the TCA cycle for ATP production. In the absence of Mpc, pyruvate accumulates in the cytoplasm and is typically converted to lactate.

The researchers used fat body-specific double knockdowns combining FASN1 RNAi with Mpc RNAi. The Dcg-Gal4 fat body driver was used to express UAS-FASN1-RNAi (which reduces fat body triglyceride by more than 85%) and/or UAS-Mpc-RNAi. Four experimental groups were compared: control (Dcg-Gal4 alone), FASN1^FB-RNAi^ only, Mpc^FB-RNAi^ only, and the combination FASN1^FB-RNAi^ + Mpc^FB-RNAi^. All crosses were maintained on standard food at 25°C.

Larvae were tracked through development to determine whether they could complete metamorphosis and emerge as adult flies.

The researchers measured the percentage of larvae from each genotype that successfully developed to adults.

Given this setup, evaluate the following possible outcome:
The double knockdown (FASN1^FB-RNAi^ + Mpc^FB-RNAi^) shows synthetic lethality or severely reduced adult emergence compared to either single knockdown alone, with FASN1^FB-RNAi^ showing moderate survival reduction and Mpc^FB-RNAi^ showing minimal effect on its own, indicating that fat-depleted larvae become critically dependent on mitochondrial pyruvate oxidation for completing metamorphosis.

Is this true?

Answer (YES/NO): NO